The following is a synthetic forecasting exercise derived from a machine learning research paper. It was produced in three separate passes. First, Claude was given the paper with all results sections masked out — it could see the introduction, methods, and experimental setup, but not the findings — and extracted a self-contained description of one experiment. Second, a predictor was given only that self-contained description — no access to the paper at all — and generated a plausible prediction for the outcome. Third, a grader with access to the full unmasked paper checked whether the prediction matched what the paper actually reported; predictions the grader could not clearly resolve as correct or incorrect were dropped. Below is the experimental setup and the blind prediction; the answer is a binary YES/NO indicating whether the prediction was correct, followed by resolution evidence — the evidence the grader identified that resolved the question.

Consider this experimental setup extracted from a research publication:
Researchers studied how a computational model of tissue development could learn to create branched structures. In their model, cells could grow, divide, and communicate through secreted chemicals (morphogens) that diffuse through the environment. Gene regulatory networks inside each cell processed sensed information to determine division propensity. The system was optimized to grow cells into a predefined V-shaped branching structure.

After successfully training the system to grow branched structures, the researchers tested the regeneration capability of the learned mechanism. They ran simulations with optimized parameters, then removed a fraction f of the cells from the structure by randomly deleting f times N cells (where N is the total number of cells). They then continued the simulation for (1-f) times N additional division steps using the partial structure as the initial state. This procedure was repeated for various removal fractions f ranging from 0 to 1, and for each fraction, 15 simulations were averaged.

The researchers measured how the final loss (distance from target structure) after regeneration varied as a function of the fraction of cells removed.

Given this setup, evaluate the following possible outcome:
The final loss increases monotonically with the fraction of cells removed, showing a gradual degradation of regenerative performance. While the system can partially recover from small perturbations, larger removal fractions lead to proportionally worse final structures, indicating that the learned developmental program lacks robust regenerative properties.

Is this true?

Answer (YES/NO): NO